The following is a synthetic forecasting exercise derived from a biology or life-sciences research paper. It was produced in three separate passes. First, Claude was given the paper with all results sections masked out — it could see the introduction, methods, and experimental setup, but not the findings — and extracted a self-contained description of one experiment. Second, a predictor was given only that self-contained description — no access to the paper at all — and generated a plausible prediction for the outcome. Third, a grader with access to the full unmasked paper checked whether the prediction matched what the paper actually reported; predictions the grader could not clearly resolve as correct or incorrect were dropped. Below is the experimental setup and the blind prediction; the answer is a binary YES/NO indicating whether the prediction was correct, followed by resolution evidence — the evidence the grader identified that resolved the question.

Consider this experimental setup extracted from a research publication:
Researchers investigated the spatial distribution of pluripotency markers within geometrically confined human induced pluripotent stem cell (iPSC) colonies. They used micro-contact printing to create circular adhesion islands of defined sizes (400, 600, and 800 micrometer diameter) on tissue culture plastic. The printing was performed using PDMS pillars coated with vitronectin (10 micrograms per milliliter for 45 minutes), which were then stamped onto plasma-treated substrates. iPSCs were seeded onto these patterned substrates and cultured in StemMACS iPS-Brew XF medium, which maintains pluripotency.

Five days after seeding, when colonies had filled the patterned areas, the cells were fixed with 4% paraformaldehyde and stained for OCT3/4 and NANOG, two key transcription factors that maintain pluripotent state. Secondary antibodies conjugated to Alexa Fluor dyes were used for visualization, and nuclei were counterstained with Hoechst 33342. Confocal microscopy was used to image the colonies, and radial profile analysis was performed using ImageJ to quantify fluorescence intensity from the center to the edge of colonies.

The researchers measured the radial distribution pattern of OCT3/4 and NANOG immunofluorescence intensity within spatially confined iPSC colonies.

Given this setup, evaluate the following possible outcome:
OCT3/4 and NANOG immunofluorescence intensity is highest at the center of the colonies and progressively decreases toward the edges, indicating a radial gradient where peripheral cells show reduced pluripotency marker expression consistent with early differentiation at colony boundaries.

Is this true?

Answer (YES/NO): NO